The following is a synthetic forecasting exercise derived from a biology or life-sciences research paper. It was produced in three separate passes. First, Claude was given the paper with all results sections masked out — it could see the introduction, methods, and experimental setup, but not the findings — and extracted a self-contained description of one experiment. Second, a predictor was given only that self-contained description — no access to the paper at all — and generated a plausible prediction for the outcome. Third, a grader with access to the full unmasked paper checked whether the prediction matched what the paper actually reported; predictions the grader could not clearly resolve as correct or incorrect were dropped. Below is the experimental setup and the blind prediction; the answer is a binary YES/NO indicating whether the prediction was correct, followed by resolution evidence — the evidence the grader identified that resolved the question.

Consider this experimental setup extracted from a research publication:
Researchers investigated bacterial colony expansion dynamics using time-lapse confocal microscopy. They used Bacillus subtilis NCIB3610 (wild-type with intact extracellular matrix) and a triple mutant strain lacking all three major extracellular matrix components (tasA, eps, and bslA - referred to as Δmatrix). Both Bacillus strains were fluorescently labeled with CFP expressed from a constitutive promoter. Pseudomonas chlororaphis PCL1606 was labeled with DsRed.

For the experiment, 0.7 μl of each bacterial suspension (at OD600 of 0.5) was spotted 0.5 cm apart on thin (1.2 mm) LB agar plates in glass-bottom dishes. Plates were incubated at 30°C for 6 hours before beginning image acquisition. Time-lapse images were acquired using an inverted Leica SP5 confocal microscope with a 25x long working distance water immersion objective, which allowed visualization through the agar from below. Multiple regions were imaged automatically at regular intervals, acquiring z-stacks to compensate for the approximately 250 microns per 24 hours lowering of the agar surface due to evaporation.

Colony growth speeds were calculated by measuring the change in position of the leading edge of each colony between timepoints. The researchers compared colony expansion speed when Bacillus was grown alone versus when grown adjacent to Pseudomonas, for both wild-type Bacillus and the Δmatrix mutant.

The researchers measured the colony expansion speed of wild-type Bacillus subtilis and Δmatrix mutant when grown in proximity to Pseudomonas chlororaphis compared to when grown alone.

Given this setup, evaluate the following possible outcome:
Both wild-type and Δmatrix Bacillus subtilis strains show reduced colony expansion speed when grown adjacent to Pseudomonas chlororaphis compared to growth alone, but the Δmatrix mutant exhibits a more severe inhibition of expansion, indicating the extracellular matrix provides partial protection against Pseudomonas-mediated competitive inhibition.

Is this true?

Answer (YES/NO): NO